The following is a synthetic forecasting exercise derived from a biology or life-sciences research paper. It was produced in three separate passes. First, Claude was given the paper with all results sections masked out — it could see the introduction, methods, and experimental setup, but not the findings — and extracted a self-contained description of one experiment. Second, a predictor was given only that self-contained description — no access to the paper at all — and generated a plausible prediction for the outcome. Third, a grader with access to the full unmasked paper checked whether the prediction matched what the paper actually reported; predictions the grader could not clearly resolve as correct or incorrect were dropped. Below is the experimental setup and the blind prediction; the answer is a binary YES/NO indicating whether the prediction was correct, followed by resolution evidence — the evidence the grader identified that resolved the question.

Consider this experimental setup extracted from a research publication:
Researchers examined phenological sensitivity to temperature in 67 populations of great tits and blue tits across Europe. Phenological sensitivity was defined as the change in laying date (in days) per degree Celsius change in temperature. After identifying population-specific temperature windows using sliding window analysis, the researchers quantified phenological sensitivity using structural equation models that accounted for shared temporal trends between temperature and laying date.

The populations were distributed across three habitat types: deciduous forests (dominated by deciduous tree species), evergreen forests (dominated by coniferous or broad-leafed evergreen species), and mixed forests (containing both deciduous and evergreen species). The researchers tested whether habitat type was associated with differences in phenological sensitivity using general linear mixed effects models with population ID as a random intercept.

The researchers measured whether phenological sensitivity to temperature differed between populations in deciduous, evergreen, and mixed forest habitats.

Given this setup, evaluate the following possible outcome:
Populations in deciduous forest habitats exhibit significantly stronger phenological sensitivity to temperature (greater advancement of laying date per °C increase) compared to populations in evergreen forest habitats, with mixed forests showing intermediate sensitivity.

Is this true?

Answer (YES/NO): NO